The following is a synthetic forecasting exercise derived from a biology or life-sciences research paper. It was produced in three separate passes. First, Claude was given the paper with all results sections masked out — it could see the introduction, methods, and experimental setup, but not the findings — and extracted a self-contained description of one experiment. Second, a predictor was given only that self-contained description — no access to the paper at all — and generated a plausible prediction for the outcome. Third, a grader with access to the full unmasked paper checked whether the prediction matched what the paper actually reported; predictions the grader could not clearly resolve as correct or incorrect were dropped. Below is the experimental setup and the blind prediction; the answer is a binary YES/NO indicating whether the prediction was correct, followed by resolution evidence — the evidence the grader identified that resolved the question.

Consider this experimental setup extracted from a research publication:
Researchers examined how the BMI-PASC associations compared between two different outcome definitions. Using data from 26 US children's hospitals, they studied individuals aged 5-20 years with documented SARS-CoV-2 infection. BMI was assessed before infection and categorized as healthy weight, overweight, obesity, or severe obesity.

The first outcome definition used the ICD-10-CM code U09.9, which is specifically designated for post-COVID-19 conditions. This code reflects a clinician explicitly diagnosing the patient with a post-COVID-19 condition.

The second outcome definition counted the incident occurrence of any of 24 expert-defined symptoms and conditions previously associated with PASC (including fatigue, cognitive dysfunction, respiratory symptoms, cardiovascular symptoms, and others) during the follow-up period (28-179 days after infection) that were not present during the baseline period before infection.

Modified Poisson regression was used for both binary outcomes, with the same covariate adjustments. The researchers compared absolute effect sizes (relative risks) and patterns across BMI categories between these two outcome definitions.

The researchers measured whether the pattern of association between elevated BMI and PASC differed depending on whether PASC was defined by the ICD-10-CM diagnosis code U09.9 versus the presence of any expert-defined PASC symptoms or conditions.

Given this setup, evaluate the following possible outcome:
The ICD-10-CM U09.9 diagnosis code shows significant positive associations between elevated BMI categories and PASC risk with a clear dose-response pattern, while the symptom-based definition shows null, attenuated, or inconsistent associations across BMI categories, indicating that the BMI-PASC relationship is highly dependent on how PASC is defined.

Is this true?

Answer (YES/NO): NO